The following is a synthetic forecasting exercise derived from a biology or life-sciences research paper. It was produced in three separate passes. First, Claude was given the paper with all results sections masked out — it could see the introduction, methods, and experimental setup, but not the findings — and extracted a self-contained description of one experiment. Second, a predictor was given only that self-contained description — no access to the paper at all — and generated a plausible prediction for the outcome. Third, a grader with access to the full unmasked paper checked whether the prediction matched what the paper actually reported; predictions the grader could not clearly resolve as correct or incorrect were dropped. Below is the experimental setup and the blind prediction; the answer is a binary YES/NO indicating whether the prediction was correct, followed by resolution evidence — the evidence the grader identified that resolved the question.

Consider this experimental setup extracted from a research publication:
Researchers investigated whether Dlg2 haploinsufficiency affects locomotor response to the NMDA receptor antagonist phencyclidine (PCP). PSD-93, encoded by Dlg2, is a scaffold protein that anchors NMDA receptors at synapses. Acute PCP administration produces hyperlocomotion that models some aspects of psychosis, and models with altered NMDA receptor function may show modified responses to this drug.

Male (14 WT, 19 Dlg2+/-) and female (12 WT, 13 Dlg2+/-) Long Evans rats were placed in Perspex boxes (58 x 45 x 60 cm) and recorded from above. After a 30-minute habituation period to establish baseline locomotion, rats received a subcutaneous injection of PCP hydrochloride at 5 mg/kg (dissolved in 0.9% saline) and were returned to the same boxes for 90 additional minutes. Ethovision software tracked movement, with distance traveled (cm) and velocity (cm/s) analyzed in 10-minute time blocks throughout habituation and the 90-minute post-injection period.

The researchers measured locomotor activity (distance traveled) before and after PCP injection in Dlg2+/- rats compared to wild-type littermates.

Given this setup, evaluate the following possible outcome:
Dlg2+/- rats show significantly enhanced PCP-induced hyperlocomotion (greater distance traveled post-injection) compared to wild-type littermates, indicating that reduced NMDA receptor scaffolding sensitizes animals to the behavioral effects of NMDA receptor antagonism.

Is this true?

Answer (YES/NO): YES